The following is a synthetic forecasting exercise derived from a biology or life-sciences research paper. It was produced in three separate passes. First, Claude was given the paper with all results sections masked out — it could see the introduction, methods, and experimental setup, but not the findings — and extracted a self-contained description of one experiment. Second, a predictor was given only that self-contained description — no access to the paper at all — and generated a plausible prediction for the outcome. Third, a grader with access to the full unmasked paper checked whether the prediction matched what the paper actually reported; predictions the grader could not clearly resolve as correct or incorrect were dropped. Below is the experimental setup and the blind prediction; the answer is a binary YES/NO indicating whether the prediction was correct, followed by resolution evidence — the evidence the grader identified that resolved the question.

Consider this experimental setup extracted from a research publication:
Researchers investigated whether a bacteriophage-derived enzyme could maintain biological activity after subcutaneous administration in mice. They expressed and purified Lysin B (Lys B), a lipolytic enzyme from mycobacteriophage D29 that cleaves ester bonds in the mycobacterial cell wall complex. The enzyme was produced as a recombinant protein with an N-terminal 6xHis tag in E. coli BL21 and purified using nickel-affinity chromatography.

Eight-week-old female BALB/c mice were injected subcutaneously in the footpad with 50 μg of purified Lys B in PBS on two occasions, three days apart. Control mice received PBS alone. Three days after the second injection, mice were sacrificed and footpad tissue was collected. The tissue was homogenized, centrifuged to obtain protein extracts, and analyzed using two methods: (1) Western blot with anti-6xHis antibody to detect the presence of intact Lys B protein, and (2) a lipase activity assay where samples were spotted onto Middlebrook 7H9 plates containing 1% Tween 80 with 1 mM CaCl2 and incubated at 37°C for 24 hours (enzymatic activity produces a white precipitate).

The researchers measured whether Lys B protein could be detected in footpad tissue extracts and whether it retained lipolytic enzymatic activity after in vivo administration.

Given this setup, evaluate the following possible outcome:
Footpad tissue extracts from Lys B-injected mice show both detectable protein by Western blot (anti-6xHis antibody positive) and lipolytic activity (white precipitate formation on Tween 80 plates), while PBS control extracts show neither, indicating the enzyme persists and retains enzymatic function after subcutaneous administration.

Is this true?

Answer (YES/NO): YES